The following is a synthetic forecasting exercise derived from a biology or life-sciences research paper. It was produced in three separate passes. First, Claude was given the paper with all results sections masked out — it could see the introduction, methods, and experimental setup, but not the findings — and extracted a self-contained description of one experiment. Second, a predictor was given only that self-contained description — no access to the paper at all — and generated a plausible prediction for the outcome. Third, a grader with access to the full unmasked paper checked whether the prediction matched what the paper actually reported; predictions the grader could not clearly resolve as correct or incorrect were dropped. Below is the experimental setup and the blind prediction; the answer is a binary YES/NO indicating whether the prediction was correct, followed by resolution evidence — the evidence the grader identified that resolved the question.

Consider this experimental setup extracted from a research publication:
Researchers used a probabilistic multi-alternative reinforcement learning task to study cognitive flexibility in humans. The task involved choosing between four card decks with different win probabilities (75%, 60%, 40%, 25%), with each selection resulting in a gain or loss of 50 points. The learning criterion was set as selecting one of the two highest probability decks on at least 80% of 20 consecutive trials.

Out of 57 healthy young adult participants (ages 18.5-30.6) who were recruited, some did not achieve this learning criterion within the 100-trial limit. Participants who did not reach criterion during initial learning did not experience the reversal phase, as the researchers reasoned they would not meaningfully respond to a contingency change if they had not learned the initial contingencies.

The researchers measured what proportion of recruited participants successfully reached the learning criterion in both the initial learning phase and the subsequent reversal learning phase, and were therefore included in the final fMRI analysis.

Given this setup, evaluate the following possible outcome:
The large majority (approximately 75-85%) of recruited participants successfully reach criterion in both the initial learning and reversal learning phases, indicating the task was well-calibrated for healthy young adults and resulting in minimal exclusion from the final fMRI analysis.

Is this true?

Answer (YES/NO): NO